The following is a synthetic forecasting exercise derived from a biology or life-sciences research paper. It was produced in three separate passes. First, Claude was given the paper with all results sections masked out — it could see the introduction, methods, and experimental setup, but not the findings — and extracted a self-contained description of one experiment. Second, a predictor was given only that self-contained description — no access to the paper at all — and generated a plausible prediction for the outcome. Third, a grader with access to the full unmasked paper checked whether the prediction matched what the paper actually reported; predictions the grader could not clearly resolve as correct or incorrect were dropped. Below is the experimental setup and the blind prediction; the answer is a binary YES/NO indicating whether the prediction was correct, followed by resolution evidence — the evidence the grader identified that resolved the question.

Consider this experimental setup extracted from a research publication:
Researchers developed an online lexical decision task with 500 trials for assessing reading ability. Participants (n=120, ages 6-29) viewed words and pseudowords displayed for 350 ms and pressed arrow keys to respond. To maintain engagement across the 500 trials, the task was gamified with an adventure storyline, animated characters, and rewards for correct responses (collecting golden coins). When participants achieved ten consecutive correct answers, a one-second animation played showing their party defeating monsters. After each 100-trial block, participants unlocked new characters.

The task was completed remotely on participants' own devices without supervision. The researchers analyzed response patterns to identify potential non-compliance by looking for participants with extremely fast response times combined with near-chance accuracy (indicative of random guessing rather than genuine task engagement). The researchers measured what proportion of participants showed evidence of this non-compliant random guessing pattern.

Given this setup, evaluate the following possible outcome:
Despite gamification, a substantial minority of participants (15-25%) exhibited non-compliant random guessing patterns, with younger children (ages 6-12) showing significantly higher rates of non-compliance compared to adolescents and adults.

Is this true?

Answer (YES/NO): NO